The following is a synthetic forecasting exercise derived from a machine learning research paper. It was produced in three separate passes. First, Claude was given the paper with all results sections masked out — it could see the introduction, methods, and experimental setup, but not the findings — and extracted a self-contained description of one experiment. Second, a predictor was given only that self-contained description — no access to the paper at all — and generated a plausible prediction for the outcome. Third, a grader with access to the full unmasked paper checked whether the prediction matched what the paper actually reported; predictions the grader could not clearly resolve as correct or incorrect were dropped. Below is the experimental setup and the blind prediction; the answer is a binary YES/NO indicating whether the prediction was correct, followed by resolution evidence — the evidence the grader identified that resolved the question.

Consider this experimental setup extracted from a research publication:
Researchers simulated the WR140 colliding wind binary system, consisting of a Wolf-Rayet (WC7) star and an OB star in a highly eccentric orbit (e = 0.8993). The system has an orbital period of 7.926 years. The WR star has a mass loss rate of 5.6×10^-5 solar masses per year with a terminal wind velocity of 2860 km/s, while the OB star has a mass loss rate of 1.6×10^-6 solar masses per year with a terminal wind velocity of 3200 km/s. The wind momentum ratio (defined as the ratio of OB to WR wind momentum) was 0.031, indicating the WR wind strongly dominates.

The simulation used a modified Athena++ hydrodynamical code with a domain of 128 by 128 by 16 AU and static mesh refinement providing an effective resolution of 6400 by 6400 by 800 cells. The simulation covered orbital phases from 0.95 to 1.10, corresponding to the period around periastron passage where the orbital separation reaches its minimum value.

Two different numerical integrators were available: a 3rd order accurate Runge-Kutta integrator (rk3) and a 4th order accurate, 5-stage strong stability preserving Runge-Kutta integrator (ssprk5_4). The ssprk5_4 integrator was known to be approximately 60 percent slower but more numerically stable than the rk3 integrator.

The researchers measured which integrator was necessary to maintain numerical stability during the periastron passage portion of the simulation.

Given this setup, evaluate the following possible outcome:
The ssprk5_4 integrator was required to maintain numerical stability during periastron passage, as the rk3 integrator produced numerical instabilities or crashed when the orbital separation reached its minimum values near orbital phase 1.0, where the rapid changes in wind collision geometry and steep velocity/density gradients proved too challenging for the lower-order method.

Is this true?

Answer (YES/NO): YES